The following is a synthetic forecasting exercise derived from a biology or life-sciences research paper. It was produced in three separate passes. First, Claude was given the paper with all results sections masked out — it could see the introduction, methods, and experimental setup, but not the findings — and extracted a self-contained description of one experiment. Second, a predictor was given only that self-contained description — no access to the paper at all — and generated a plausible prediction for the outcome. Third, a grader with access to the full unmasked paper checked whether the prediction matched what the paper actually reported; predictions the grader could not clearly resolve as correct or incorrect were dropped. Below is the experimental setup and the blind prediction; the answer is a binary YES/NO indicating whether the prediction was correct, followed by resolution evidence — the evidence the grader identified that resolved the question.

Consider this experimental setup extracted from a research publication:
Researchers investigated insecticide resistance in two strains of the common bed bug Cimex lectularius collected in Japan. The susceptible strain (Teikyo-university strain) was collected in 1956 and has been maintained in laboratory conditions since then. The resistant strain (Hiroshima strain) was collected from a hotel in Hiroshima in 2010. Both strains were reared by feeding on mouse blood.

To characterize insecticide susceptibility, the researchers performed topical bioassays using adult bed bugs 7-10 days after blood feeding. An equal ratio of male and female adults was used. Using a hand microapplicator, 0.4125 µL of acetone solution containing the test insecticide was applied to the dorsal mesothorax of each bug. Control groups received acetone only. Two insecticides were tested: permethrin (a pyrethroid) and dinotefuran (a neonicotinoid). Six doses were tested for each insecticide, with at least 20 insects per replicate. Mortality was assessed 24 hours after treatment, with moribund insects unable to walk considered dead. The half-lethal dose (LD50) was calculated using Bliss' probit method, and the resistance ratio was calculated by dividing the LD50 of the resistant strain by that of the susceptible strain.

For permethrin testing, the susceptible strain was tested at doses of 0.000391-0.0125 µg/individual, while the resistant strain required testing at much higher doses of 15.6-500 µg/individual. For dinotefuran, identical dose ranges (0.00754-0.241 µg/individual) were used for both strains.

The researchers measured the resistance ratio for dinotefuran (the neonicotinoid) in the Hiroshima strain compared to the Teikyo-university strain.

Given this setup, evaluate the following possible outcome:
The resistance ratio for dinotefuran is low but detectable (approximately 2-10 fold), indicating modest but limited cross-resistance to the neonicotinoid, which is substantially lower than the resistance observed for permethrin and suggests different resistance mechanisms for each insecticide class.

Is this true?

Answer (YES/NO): NO